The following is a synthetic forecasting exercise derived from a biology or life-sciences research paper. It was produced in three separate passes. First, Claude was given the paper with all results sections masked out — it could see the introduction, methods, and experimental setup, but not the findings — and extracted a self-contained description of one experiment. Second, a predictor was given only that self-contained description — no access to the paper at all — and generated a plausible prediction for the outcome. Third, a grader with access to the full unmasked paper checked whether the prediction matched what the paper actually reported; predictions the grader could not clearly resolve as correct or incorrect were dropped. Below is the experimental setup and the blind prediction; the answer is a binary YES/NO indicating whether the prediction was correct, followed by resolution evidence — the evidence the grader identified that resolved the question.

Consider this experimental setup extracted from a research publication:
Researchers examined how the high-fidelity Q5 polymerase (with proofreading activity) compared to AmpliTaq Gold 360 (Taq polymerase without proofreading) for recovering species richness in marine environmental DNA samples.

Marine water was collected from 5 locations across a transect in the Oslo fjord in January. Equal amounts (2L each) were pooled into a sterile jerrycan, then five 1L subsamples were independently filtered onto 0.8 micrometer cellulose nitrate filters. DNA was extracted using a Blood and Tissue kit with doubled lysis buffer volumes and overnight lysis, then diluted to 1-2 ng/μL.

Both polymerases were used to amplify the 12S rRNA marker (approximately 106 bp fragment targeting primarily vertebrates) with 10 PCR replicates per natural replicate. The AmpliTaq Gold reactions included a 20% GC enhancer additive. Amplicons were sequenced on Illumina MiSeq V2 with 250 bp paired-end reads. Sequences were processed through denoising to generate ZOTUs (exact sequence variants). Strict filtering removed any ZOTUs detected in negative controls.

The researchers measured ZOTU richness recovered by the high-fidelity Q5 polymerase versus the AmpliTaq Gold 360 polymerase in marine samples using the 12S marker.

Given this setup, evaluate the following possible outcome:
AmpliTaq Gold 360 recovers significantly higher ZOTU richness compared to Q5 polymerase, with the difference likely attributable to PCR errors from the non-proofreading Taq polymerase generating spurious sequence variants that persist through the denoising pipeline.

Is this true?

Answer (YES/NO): NO